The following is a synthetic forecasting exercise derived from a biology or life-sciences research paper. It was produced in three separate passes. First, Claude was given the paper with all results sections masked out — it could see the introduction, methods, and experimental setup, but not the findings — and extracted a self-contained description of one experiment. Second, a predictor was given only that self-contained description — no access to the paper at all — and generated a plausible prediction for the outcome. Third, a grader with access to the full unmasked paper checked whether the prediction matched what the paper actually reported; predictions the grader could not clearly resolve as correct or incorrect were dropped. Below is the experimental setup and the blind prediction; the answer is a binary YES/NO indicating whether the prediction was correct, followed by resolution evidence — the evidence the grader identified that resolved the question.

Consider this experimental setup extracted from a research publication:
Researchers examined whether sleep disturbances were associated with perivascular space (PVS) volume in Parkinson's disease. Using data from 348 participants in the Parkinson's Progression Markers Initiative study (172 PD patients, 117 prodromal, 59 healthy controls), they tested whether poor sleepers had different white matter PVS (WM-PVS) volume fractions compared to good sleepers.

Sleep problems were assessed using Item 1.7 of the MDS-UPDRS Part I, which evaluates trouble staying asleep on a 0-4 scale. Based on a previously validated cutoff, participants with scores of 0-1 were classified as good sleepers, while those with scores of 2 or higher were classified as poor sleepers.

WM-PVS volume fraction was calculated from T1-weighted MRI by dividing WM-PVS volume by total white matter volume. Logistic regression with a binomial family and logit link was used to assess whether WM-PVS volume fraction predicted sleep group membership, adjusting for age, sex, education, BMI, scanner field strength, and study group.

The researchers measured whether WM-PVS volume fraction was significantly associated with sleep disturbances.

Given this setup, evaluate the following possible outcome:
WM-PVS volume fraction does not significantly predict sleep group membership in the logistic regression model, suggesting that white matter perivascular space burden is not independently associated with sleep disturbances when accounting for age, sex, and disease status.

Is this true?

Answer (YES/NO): YES